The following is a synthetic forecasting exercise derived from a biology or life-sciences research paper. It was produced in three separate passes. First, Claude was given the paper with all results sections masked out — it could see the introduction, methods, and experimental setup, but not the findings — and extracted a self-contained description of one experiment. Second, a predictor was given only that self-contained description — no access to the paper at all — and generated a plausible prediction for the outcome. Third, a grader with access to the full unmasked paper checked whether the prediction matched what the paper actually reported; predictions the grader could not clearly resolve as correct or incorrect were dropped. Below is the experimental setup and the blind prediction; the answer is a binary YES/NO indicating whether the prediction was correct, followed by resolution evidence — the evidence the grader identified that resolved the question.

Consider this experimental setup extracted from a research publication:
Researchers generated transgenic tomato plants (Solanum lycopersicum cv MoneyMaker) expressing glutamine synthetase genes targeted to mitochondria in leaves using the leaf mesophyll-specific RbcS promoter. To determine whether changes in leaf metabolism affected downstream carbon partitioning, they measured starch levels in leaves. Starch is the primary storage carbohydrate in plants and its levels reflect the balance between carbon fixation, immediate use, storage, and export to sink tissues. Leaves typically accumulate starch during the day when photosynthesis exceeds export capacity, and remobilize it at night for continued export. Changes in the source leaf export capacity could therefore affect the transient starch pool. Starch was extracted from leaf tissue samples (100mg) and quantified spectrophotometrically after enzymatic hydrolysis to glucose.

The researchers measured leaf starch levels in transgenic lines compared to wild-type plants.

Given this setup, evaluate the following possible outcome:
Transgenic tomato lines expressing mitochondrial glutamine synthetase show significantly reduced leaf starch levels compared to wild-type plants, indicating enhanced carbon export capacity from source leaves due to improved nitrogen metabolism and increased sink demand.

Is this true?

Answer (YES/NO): YES